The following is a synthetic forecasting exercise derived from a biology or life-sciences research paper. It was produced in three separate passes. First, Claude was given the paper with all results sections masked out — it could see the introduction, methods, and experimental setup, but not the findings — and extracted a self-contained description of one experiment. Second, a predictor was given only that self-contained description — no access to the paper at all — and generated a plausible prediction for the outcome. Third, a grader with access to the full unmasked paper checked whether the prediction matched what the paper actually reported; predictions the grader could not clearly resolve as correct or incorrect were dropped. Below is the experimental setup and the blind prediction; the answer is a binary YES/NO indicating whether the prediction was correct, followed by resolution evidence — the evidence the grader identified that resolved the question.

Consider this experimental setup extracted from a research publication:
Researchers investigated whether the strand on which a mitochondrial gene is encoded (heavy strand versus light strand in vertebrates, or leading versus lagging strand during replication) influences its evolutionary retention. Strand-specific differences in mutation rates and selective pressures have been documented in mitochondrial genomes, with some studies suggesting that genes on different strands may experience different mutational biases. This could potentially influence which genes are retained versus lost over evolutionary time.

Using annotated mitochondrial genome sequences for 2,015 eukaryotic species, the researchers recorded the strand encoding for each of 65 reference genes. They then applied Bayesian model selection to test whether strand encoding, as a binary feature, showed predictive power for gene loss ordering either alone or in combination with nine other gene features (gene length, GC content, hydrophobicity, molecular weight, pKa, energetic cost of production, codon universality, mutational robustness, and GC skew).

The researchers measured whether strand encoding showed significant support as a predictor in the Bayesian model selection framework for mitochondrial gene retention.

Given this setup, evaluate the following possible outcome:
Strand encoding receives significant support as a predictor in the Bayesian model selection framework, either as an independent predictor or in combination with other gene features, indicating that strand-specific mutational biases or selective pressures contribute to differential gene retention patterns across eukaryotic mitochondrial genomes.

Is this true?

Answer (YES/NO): NO